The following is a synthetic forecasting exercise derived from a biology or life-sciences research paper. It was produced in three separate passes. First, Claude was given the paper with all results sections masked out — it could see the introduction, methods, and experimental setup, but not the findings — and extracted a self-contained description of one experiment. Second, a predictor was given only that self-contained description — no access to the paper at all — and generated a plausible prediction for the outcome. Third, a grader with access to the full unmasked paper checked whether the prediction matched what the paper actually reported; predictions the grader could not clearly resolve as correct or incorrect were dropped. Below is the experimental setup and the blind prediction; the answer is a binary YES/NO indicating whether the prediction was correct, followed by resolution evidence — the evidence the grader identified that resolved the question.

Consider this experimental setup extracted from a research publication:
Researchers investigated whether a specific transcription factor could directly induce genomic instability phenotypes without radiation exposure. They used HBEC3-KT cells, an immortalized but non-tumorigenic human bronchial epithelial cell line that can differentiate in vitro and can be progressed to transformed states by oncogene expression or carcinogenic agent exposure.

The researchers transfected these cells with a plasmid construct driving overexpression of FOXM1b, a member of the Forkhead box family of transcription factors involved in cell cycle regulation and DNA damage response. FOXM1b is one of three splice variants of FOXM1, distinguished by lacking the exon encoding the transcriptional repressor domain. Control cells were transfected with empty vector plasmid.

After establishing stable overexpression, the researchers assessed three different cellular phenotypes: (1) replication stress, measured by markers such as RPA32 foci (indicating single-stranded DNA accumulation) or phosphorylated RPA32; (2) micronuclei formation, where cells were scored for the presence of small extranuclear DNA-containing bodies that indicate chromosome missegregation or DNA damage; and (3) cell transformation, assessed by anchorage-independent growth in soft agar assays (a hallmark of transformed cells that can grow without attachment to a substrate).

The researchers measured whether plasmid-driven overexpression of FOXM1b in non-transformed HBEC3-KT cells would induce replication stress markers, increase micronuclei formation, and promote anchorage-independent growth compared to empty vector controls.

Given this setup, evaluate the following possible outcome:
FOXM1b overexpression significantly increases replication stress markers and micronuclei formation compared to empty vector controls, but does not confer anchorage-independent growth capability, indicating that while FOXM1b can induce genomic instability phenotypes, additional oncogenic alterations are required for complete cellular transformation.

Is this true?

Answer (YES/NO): NO